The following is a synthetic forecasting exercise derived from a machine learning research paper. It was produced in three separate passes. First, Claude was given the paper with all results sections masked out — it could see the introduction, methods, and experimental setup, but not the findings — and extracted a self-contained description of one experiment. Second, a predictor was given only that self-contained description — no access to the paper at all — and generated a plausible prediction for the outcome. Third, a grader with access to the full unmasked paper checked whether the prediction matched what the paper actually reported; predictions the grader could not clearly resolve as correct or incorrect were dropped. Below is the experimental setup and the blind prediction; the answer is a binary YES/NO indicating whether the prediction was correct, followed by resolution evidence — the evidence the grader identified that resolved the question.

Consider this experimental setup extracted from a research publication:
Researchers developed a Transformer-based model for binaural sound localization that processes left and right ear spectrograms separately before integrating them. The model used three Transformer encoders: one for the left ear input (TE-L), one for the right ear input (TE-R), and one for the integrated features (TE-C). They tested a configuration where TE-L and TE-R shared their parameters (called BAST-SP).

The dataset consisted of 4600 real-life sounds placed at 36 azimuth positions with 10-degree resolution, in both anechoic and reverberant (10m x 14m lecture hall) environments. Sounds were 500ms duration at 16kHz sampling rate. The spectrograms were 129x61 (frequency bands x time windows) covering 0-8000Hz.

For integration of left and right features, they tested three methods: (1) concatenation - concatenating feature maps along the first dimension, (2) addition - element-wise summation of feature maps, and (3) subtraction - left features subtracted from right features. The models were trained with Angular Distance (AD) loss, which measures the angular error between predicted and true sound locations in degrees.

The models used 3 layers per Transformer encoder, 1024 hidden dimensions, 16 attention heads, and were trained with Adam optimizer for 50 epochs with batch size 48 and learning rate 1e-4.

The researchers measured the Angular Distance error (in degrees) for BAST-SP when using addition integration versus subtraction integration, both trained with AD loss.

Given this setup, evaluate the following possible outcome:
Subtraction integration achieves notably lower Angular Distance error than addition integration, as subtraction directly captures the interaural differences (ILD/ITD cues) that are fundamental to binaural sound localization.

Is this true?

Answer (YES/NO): YES